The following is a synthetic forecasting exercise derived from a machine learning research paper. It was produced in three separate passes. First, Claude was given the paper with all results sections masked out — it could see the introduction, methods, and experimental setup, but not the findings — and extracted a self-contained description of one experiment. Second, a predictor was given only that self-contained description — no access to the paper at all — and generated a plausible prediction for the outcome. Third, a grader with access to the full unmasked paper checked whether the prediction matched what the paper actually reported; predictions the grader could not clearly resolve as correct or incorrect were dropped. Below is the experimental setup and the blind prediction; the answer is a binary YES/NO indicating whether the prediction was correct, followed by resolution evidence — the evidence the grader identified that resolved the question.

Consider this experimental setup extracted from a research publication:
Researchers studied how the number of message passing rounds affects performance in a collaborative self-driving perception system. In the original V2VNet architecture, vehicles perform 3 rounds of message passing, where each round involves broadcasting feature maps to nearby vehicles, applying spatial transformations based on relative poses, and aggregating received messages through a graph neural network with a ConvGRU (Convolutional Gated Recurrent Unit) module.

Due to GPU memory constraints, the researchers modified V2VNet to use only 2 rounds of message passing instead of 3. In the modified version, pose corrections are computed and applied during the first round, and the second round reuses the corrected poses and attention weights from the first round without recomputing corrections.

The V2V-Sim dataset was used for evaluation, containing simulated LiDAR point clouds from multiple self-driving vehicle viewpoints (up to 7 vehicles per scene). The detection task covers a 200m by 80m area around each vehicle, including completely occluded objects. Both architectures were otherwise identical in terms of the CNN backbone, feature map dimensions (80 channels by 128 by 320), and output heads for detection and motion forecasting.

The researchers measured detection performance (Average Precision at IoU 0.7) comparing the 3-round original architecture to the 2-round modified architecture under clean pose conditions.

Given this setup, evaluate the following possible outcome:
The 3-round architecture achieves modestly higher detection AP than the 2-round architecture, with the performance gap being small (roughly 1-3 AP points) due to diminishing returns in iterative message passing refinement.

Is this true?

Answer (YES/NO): NO